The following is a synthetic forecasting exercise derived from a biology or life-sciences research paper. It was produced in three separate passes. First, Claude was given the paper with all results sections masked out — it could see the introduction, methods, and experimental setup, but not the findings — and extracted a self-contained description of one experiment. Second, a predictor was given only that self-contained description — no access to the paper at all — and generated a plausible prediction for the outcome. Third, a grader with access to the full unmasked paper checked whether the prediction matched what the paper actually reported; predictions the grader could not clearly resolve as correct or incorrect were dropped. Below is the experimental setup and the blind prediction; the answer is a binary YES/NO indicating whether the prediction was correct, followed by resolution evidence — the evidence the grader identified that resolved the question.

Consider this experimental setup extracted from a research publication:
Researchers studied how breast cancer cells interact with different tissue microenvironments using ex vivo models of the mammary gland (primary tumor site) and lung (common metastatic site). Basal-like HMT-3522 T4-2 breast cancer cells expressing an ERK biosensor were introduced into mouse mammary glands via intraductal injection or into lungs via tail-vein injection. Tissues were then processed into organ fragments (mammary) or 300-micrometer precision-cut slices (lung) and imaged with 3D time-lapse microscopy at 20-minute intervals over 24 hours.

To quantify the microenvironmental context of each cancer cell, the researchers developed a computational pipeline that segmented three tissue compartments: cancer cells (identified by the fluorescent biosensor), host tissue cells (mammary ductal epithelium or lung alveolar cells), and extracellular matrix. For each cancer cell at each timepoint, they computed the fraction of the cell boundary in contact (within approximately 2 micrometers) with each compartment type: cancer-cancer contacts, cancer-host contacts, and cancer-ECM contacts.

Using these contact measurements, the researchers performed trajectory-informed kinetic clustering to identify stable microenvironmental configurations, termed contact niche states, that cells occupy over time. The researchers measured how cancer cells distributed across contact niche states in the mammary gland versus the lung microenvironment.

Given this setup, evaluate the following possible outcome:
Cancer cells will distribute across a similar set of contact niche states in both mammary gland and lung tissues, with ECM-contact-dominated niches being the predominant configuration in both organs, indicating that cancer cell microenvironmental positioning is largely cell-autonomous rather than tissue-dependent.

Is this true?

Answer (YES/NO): NO